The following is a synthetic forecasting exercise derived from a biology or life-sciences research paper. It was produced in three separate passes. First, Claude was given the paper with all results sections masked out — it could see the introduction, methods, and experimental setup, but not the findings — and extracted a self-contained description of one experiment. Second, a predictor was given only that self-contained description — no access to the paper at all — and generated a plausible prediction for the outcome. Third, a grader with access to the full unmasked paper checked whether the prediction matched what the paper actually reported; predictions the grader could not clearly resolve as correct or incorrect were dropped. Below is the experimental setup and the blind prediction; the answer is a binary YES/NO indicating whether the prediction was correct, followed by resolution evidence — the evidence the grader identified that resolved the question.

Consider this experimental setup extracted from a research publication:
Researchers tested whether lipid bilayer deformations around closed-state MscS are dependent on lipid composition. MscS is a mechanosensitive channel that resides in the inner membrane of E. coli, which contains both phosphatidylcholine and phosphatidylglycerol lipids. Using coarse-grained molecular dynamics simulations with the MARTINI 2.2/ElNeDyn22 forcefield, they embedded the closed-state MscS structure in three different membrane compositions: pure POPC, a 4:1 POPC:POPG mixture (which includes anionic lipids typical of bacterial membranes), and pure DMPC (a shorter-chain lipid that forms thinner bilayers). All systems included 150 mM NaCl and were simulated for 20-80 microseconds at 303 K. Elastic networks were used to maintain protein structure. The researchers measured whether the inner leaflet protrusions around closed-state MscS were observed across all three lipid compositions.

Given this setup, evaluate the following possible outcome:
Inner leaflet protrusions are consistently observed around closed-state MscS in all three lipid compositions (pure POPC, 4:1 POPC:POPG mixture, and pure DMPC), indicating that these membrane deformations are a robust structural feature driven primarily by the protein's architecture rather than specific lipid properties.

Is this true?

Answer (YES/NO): YES